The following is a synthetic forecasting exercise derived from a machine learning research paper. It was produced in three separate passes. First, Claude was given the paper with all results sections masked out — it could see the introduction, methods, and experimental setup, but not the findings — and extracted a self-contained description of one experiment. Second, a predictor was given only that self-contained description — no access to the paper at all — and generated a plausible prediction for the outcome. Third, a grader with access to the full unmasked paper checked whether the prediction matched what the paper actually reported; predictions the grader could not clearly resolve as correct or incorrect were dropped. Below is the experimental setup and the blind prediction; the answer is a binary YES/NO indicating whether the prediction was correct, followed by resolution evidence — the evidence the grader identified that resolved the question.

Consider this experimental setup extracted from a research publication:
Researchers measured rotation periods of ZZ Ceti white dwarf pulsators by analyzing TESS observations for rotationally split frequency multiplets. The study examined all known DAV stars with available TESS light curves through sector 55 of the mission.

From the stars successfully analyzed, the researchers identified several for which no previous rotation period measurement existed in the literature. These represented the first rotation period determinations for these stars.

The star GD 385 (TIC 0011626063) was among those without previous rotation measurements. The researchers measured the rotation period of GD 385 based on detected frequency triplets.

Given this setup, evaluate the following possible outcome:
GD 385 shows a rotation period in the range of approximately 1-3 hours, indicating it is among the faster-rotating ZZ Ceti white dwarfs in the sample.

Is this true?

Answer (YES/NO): NO